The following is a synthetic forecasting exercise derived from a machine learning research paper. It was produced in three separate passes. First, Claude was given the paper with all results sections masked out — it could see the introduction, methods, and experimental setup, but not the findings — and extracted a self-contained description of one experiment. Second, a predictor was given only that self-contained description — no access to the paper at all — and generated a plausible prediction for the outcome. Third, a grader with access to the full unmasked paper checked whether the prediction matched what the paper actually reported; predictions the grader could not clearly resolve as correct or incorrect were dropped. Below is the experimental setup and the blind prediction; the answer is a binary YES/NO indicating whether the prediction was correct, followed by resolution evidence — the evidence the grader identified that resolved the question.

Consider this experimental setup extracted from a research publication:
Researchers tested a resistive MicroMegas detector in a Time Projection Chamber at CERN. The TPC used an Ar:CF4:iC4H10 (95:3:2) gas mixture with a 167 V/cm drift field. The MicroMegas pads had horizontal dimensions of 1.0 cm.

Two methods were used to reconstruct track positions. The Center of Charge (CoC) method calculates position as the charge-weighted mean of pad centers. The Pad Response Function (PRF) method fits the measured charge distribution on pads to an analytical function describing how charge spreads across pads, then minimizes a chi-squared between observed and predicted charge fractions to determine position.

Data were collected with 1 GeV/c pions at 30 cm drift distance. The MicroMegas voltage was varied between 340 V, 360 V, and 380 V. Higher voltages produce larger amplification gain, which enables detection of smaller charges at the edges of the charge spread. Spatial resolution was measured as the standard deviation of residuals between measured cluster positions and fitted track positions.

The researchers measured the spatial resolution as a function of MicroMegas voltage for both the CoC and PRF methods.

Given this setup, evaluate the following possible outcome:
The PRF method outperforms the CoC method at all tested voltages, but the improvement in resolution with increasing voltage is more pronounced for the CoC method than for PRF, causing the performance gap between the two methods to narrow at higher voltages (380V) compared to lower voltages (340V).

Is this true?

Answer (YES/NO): NO